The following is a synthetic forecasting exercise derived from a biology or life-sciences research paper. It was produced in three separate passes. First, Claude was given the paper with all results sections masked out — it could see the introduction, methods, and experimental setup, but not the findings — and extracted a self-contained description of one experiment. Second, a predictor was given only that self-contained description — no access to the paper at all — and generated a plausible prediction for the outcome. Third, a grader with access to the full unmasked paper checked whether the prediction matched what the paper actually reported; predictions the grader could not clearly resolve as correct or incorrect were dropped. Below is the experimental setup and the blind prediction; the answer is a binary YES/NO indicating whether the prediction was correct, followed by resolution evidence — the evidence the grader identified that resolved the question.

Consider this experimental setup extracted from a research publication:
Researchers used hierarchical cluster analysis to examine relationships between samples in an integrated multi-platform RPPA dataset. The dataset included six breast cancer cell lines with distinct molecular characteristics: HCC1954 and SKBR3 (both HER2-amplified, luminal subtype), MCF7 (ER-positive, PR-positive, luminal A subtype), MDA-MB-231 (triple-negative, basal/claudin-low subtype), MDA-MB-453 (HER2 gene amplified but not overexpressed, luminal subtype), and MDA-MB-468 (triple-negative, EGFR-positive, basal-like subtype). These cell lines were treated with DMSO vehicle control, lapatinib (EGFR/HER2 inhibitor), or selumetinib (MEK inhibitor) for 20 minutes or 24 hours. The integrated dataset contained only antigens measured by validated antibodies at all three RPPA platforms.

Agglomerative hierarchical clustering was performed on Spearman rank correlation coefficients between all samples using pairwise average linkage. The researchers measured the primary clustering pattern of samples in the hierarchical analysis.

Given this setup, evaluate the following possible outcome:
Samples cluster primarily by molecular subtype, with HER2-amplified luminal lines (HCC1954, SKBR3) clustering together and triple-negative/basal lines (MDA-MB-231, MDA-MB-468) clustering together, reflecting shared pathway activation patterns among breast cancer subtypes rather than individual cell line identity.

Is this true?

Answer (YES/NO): NO